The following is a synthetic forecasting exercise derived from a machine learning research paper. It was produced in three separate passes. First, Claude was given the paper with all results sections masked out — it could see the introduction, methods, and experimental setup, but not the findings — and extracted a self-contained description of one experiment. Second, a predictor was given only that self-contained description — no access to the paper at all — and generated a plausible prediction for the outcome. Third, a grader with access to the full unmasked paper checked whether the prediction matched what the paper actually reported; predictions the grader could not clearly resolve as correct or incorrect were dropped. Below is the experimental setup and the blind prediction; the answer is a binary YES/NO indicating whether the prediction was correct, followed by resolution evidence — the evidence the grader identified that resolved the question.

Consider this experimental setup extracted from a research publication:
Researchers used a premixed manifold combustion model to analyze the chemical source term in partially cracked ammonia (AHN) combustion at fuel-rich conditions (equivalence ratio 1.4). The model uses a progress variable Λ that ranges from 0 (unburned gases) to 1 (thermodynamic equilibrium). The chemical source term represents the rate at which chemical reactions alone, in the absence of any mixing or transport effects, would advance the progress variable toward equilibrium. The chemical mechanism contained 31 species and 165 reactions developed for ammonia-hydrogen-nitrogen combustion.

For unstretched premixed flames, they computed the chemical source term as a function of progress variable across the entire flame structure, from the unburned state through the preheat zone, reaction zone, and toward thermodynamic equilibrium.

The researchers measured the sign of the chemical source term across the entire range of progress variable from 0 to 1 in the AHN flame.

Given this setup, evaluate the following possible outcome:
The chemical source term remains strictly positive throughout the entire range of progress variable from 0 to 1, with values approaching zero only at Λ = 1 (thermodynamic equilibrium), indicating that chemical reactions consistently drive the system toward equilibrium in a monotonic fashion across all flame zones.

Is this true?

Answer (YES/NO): YES